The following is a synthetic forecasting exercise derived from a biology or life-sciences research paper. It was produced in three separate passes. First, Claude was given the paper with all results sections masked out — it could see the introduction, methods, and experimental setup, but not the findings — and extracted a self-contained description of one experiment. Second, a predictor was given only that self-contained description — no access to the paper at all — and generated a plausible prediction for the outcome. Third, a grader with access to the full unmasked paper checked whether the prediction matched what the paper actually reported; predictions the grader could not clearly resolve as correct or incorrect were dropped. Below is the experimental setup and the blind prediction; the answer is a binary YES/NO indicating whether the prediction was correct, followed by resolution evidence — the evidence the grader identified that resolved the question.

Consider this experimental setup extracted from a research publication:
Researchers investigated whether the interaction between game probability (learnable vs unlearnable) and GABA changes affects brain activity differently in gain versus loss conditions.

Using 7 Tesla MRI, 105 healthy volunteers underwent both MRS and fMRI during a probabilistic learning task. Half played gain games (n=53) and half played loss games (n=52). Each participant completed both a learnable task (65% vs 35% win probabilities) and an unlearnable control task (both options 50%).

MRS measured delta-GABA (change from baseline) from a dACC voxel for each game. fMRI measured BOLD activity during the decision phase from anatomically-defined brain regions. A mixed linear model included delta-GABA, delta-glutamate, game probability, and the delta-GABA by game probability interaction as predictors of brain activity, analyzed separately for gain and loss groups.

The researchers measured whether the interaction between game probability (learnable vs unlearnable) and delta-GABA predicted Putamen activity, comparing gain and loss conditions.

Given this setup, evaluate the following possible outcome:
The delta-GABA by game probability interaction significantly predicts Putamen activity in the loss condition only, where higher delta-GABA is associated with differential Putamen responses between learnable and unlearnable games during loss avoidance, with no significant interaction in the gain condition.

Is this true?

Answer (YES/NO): NO